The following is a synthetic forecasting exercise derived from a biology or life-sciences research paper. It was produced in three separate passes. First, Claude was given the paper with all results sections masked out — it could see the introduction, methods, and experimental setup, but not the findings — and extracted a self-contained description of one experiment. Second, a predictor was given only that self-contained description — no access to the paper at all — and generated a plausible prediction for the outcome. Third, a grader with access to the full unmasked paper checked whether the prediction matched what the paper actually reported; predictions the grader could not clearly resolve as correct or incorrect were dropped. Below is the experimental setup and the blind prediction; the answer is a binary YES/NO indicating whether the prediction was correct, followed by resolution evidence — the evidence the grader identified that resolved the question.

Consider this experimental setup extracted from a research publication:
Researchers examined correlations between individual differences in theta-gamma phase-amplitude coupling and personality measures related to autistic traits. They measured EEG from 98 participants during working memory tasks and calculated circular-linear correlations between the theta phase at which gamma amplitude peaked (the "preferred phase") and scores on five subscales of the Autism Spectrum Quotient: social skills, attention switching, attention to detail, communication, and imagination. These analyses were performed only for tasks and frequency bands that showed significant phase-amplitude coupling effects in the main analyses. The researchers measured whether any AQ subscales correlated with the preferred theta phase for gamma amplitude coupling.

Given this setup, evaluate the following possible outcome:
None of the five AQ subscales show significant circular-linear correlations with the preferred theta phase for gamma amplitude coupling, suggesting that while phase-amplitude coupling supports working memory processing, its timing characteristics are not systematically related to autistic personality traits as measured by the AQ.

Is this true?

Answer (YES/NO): NO